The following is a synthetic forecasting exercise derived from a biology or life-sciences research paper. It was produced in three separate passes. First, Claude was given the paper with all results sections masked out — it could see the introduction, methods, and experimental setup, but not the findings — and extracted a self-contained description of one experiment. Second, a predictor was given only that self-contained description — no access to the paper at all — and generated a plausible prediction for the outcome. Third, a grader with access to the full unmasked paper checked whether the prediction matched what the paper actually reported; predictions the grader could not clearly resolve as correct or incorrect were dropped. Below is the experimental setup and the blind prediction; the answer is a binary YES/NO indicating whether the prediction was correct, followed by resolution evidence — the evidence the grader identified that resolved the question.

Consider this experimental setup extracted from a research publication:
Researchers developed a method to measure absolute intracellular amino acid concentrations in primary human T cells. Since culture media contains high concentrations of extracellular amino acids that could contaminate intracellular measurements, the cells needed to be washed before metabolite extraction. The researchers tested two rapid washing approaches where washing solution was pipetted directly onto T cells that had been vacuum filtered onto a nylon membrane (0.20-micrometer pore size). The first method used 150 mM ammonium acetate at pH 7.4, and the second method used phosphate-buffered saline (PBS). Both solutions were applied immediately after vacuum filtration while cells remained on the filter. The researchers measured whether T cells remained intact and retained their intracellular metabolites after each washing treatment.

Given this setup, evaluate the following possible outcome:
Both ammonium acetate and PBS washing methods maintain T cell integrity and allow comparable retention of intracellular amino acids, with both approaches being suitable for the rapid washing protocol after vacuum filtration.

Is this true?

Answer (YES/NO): NO